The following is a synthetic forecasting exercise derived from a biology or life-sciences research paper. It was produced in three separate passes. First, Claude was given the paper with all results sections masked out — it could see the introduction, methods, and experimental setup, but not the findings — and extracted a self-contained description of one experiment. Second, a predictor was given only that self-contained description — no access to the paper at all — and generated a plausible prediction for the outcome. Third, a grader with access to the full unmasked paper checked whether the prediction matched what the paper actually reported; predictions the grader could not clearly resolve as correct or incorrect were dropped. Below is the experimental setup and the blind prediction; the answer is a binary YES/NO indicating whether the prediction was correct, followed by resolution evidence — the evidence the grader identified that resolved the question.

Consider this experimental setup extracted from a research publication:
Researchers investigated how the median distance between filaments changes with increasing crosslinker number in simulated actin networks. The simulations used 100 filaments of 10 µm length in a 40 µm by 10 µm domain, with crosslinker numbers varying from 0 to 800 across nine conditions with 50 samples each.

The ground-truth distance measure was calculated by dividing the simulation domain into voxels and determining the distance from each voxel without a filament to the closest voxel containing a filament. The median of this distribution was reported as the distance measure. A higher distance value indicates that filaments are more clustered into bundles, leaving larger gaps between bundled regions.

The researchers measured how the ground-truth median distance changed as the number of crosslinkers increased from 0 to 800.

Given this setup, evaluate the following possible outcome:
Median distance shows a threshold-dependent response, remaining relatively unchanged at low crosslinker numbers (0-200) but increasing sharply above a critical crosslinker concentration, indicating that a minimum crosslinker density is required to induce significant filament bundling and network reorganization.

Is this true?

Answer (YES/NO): NO